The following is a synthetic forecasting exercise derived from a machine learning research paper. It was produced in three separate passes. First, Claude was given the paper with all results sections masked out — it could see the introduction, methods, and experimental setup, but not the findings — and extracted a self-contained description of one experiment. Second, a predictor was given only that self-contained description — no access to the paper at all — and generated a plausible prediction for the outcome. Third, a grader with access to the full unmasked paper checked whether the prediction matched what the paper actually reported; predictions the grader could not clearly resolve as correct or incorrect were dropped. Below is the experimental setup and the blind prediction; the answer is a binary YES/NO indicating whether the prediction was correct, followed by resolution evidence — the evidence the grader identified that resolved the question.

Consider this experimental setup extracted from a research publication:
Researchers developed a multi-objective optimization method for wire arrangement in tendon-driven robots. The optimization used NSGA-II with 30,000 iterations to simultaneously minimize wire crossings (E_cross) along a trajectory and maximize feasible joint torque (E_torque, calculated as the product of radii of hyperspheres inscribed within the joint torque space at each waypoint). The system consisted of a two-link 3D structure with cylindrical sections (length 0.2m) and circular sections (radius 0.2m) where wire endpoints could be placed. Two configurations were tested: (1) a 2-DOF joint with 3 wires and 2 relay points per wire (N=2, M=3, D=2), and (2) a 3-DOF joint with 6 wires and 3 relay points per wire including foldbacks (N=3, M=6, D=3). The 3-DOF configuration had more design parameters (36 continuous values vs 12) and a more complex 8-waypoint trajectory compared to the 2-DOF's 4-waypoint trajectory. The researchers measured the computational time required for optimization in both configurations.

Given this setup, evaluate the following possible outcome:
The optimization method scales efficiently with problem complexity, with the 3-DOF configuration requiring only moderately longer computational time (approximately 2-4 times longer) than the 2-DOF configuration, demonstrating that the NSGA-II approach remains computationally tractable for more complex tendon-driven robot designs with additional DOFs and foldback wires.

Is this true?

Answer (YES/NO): YES